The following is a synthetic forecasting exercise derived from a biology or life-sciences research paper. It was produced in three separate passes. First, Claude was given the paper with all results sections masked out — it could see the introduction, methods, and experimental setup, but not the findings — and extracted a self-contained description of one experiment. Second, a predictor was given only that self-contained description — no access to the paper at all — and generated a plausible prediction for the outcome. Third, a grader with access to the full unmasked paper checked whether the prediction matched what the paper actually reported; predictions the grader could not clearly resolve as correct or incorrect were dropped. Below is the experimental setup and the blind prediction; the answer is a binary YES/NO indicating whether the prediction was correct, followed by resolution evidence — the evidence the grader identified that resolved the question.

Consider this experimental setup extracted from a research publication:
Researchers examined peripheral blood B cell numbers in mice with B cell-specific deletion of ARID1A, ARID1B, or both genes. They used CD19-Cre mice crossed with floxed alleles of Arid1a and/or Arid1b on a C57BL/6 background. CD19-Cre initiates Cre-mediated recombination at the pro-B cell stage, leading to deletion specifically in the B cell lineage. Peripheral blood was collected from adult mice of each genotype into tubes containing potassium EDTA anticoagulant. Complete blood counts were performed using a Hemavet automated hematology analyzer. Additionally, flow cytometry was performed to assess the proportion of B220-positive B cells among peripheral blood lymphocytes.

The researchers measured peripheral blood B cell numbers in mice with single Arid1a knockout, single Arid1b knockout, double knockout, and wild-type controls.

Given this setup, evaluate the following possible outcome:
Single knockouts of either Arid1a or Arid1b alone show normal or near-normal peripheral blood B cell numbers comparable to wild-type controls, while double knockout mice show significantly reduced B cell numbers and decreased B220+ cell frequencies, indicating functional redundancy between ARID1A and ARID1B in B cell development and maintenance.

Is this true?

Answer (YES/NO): YES